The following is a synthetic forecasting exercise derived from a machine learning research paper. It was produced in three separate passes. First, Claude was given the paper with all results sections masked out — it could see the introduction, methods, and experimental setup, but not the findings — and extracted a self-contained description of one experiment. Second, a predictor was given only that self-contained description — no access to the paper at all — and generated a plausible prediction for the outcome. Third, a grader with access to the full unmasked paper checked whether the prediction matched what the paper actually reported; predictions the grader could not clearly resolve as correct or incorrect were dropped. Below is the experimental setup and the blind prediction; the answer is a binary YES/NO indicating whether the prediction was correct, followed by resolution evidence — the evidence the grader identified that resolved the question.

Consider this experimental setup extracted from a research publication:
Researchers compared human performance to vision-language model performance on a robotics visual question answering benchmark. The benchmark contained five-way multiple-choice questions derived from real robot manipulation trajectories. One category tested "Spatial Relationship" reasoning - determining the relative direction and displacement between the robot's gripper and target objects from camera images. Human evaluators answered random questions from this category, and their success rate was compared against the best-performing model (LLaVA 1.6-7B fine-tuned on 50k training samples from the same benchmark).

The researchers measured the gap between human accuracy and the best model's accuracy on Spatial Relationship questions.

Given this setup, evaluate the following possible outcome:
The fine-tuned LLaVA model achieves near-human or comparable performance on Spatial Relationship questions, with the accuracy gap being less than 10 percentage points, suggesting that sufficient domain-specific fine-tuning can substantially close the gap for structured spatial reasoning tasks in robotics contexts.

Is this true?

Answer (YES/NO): NO